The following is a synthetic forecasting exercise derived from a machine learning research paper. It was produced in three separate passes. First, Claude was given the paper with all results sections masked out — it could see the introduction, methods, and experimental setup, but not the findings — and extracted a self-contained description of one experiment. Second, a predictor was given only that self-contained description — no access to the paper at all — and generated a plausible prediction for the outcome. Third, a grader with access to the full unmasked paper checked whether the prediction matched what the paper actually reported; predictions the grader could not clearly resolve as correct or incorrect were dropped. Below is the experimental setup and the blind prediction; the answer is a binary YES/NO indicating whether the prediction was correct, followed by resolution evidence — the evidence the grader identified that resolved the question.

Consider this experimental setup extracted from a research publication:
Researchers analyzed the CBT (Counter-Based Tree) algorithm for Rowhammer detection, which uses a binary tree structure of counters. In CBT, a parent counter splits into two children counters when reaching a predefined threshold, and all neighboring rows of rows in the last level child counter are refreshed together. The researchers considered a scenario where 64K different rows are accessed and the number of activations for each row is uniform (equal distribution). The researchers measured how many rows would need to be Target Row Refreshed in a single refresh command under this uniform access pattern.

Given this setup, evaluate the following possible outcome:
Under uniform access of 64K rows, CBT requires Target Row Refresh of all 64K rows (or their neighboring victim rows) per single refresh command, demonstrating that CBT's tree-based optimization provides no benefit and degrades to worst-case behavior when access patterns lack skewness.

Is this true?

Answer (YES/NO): NO